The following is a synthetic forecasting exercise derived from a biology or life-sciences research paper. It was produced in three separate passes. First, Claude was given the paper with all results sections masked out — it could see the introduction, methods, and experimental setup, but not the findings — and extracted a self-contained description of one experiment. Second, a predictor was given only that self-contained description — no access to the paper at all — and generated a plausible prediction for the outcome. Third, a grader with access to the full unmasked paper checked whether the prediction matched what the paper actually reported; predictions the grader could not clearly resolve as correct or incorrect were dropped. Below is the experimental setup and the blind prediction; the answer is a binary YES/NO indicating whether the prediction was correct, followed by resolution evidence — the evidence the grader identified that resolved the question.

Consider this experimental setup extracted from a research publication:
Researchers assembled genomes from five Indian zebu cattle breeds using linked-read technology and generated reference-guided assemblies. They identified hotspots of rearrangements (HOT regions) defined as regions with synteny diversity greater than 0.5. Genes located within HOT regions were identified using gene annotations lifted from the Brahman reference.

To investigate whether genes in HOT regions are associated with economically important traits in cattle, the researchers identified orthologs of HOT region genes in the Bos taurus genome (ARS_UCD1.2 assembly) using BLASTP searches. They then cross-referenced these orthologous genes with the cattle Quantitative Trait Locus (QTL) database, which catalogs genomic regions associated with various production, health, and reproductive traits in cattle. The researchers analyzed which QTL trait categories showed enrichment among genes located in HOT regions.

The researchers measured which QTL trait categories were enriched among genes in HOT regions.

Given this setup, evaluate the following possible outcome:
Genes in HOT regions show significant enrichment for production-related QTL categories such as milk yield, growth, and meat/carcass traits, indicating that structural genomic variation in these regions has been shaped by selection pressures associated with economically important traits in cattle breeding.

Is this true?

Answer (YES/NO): YES